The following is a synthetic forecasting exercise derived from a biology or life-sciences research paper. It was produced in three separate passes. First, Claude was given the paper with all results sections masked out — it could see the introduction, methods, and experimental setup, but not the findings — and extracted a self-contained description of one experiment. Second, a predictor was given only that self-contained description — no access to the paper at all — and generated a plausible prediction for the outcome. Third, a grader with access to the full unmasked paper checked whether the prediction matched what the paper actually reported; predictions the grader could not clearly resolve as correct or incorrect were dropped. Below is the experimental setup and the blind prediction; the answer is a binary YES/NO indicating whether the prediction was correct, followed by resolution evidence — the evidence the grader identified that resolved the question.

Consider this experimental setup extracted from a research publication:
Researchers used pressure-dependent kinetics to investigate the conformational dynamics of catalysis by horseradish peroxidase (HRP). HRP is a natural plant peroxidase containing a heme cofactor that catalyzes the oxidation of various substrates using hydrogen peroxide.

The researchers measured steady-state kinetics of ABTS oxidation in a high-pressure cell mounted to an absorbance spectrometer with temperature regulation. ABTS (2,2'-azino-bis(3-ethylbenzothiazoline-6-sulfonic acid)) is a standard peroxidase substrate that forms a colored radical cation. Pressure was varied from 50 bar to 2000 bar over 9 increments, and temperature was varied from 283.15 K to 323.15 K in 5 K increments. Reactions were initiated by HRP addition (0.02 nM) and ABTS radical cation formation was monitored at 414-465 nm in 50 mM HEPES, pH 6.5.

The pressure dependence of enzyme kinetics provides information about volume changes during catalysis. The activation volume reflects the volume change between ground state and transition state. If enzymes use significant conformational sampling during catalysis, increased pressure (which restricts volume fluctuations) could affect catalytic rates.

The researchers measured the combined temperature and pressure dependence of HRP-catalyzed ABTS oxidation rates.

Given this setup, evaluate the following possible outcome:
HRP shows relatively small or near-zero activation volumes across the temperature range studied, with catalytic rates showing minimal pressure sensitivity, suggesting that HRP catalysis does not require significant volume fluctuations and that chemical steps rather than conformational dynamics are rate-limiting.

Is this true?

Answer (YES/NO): NO